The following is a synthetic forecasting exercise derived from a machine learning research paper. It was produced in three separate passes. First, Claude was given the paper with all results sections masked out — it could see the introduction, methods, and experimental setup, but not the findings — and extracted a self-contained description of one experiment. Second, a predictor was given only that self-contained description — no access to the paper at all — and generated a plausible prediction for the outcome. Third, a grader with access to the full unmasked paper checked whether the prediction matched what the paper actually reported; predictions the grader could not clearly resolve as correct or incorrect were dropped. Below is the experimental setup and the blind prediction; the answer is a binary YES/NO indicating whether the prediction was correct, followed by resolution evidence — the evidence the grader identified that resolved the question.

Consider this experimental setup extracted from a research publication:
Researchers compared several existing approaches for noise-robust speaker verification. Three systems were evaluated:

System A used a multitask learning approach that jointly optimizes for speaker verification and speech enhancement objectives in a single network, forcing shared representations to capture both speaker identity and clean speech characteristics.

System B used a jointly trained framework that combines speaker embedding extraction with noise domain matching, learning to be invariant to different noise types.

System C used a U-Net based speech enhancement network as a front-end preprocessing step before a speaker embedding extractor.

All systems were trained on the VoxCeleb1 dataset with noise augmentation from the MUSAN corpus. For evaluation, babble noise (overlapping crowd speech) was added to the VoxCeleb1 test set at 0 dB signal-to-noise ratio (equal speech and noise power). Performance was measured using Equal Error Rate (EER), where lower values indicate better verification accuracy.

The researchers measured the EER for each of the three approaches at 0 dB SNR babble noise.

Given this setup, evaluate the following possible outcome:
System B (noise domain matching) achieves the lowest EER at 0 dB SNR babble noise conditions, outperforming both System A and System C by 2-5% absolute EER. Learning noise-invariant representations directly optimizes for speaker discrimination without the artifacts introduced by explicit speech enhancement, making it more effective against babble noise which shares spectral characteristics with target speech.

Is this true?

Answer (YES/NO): NO